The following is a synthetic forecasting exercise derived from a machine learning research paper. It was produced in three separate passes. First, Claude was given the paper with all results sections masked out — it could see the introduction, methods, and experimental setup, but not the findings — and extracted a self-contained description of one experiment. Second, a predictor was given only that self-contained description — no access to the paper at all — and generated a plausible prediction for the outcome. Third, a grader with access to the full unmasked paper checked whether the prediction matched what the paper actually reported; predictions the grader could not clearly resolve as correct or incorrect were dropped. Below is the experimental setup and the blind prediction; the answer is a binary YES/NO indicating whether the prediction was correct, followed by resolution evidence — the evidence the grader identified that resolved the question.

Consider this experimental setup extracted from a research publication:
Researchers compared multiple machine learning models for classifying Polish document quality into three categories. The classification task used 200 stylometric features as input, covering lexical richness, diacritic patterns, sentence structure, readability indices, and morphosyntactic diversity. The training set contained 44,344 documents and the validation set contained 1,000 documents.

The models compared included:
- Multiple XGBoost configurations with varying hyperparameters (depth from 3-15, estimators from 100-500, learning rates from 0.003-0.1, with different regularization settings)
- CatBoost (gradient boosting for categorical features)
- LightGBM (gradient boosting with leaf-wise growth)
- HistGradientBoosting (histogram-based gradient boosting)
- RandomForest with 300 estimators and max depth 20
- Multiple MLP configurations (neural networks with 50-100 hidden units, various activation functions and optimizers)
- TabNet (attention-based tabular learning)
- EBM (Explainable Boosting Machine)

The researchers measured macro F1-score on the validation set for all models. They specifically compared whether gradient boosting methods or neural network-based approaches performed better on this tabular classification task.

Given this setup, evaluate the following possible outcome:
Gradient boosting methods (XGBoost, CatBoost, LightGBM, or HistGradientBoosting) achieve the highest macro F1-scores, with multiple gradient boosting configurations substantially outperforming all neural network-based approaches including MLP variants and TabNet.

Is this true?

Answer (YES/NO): YES